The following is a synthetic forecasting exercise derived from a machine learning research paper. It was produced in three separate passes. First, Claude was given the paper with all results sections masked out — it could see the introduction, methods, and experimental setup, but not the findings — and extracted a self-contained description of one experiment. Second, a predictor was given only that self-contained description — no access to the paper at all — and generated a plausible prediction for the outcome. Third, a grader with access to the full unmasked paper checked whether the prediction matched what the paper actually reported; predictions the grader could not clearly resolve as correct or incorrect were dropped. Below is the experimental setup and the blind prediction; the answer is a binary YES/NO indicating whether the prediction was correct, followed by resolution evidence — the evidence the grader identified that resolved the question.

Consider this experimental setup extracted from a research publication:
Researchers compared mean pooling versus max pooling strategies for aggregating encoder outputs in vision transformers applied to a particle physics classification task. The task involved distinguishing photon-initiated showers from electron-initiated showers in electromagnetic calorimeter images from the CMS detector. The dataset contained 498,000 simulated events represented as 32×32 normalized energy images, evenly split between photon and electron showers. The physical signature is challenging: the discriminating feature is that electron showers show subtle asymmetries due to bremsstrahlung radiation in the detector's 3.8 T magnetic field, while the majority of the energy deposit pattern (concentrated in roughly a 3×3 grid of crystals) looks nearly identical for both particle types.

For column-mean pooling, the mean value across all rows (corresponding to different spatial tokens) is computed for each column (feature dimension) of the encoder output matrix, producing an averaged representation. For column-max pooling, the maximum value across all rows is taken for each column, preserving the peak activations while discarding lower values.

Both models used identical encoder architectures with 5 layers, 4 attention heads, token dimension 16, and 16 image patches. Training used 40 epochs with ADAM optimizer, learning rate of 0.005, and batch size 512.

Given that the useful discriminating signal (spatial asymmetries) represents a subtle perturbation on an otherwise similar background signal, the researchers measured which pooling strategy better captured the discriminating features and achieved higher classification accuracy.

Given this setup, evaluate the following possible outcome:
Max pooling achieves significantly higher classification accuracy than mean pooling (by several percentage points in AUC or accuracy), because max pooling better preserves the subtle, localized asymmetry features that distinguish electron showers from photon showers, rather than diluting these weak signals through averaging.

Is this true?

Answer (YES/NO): NO